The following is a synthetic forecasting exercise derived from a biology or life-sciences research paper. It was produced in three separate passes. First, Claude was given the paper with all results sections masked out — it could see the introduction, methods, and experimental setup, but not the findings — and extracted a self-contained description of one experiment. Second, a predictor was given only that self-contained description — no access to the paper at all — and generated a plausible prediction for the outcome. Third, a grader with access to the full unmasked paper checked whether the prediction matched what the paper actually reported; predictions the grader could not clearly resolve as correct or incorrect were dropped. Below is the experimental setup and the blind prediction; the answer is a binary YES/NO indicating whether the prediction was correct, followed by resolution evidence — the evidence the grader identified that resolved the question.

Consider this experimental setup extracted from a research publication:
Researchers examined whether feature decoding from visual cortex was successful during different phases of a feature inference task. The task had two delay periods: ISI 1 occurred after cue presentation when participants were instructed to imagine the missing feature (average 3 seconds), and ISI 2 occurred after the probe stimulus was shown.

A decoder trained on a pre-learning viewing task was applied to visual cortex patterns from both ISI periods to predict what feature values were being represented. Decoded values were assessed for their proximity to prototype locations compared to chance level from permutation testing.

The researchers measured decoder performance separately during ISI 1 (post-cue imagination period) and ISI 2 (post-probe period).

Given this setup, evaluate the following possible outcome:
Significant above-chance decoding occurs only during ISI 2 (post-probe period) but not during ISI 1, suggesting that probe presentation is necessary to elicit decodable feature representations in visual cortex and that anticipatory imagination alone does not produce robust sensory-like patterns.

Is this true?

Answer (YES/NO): YES